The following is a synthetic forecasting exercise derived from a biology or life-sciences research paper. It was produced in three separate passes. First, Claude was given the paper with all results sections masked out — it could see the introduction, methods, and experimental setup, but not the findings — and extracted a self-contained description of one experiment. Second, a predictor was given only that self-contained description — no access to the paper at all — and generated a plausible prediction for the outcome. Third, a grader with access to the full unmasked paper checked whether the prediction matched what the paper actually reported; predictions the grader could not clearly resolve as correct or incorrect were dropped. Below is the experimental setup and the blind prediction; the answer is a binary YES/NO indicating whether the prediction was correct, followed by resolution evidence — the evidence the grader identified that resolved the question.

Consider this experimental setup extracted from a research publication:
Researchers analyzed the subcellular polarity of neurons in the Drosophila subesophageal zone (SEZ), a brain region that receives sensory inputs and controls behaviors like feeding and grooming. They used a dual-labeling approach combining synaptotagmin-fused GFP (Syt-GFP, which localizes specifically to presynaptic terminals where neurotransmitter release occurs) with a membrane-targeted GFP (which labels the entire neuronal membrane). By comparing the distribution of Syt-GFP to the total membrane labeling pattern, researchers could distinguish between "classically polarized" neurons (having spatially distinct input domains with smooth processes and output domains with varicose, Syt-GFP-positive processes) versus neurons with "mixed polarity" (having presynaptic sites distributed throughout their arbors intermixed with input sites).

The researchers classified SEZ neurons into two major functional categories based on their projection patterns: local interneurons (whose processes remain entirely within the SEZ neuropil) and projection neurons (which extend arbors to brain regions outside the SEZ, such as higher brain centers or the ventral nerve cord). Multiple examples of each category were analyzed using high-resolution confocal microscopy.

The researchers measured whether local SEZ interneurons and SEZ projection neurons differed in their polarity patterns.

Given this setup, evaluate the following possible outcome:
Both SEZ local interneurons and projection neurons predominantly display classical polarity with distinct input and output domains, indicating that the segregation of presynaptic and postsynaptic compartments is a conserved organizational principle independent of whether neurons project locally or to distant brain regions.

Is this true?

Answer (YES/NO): NO